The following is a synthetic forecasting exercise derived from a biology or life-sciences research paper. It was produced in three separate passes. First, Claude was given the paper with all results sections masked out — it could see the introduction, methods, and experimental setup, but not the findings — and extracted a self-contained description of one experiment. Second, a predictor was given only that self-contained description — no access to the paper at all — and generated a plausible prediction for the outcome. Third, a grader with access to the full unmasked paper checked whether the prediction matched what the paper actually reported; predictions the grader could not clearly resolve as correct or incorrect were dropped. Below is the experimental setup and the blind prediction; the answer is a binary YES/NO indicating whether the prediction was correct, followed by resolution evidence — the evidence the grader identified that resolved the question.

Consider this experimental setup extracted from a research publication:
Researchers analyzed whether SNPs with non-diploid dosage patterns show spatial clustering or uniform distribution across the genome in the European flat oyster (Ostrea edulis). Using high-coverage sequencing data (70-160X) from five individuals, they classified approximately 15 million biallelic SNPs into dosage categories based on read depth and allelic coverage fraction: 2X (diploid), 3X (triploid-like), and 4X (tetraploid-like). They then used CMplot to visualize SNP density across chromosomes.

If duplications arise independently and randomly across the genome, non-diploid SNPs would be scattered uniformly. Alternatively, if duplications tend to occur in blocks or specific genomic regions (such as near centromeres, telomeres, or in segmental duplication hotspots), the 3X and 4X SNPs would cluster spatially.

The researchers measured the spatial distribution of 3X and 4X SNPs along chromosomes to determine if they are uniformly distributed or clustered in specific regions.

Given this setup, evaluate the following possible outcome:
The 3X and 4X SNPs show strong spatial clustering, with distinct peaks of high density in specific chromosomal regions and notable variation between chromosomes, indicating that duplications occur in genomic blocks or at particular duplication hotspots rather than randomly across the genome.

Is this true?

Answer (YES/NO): YES